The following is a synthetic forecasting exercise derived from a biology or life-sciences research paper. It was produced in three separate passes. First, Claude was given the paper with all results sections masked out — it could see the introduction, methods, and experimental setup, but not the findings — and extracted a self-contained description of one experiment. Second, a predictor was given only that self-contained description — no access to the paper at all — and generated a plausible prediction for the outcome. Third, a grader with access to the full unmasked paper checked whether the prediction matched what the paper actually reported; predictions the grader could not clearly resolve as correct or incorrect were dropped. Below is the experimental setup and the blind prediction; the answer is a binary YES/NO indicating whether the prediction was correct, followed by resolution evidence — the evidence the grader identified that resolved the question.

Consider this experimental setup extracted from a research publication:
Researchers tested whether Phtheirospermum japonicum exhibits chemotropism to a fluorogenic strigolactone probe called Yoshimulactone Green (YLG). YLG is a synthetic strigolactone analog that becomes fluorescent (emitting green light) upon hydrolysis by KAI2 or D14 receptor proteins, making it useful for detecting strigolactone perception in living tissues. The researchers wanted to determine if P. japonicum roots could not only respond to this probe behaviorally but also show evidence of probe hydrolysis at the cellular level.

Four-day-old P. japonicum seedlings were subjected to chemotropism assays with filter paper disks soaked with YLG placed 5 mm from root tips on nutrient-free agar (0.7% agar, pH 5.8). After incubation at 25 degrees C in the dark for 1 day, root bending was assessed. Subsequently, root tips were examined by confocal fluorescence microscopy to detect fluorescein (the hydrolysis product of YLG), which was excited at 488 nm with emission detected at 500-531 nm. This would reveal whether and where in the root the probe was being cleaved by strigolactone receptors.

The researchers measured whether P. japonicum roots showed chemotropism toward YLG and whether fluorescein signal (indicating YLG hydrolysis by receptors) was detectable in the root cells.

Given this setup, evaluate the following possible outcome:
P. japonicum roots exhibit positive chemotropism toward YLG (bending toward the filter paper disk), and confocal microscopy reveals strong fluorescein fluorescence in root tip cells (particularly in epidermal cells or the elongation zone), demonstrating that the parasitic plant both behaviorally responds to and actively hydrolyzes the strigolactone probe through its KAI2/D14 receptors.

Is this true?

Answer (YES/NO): YES